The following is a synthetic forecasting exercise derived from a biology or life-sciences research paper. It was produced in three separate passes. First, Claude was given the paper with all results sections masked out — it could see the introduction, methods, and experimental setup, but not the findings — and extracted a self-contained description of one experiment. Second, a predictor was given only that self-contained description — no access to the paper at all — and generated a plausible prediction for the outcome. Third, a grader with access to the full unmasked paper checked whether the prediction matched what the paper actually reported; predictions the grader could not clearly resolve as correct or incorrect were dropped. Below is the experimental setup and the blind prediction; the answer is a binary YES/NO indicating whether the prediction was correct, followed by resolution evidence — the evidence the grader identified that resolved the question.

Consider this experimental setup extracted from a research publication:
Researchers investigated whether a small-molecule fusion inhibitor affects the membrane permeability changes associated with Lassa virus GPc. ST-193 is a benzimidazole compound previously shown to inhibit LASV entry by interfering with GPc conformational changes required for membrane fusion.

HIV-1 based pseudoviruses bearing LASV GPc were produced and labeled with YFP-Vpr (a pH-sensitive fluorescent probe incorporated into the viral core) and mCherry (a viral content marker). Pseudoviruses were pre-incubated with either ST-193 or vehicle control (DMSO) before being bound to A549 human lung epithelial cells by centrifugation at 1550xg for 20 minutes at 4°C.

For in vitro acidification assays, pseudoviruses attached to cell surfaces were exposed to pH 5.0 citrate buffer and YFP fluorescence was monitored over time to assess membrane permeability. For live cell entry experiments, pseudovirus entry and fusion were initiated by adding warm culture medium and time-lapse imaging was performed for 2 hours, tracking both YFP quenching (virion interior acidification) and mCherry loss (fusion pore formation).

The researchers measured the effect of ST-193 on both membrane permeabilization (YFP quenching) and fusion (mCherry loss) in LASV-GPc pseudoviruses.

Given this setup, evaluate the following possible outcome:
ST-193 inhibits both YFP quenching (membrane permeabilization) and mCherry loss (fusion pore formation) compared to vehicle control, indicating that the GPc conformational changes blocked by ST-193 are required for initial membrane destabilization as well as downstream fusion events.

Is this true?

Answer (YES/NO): YES